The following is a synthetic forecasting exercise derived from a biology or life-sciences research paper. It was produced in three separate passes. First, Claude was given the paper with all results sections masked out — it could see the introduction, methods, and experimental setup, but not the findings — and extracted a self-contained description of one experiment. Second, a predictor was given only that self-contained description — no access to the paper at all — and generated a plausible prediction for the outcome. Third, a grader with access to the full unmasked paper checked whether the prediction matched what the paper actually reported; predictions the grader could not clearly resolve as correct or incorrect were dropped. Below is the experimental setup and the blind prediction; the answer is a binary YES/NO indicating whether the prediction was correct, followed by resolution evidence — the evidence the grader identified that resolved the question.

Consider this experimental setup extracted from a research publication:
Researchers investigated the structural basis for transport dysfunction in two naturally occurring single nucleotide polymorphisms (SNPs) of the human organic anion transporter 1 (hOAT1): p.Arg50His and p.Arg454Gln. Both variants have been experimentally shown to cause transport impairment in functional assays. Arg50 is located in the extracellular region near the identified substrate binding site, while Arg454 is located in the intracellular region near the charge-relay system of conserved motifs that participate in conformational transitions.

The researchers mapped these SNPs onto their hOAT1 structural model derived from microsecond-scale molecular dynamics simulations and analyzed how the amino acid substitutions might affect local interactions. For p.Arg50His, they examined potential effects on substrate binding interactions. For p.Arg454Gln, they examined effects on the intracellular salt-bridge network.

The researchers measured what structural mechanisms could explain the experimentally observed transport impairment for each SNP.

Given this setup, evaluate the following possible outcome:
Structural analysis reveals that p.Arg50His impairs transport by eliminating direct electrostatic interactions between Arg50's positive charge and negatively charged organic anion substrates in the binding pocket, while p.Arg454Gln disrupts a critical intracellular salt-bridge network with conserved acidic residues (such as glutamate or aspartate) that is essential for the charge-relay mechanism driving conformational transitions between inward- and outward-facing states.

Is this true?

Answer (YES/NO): NO